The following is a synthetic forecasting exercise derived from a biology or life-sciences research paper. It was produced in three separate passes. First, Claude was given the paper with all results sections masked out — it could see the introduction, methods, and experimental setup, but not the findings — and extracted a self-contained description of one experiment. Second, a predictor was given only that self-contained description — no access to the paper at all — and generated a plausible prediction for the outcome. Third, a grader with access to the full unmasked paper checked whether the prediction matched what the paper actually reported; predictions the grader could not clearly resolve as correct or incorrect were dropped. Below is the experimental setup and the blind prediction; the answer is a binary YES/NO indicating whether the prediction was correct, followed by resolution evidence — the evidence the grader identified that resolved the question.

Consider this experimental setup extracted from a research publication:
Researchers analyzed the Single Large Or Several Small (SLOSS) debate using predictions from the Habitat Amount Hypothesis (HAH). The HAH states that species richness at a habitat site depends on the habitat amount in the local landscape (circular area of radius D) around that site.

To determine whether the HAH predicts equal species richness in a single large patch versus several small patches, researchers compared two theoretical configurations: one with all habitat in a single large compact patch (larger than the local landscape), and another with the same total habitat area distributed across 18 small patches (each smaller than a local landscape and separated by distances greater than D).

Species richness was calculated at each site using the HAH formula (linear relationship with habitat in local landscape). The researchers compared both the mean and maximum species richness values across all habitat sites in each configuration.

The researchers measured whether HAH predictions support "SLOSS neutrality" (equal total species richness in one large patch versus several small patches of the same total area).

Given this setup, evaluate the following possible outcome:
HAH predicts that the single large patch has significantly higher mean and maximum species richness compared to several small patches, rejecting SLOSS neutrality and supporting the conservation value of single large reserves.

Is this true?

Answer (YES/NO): YES